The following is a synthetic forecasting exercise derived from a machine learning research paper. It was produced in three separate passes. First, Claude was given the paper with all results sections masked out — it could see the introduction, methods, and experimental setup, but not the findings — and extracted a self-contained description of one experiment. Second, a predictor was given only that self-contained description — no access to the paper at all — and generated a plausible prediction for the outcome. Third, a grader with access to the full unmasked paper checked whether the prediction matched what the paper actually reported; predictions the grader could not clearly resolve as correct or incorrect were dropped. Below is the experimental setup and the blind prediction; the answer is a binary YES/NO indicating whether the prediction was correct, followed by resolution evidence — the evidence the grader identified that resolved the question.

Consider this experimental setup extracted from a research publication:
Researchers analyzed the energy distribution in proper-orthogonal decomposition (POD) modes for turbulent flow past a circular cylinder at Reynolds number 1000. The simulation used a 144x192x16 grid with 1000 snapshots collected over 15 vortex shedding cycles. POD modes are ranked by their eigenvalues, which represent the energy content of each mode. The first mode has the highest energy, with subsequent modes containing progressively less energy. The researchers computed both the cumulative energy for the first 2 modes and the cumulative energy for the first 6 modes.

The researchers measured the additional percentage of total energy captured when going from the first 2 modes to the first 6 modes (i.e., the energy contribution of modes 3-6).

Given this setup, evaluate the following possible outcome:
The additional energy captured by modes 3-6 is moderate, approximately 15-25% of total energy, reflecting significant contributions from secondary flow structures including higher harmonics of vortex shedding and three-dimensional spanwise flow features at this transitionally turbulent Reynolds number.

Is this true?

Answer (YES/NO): NO